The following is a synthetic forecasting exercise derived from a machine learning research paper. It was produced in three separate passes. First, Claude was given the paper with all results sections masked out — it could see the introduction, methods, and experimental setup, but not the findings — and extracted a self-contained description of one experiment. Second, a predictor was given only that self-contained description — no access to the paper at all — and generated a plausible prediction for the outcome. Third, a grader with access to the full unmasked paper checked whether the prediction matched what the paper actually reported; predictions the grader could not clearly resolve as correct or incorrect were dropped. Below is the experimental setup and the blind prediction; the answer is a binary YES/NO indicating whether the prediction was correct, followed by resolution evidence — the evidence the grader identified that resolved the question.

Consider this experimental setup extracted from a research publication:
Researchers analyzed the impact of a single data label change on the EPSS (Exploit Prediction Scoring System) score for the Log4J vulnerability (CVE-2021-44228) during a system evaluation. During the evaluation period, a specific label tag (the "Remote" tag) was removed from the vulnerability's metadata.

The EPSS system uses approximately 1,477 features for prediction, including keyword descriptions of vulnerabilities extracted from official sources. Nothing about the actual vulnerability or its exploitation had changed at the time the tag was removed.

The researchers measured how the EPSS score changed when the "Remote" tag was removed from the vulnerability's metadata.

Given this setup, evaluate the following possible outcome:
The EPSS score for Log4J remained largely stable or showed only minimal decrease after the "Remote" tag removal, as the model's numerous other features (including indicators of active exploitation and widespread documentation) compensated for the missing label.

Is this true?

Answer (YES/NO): NO